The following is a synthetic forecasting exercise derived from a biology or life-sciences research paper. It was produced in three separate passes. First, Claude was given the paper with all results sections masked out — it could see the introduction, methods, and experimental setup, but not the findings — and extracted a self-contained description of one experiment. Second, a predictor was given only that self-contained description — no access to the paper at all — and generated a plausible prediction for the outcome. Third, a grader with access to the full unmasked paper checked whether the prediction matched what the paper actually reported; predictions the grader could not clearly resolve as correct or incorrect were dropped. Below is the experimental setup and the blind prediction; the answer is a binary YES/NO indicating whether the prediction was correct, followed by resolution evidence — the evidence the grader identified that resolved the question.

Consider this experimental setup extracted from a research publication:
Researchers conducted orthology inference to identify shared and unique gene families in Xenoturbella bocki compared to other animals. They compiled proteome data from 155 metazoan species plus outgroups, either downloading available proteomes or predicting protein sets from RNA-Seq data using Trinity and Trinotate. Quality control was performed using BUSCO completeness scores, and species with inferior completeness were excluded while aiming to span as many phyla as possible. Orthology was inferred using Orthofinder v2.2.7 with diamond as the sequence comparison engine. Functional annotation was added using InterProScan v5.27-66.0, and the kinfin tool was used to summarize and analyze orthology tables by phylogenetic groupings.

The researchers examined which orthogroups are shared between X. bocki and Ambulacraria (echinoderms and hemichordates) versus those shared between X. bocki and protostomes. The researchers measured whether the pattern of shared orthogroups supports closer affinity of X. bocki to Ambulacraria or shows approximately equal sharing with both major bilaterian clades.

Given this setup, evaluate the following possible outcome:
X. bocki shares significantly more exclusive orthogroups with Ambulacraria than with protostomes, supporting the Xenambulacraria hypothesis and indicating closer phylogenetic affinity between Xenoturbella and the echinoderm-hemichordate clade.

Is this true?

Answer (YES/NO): YES